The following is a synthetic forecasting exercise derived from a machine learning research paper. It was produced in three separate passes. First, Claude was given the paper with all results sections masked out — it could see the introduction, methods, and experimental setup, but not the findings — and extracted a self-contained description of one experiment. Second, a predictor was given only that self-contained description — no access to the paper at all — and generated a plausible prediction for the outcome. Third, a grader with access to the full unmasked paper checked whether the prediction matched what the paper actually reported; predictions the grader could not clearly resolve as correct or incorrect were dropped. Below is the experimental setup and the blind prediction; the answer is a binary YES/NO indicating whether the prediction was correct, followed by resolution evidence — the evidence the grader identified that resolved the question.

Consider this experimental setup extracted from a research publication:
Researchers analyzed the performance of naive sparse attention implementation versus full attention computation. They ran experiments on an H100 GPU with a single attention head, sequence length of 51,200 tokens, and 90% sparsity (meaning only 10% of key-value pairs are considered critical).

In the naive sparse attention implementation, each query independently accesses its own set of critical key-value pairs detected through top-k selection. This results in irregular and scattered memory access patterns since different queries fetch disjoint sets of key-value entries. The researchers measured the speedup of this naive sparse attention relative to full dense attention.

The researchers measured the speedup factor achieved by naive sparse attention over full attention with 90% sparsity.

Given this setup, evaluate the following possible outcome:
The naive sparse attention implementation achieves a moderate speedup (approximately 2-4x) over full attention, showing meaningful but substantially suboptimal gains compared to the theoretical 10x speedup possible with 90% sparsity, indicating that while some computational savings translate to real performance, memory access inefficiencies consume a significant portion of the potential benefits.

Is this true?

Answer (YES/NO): NO